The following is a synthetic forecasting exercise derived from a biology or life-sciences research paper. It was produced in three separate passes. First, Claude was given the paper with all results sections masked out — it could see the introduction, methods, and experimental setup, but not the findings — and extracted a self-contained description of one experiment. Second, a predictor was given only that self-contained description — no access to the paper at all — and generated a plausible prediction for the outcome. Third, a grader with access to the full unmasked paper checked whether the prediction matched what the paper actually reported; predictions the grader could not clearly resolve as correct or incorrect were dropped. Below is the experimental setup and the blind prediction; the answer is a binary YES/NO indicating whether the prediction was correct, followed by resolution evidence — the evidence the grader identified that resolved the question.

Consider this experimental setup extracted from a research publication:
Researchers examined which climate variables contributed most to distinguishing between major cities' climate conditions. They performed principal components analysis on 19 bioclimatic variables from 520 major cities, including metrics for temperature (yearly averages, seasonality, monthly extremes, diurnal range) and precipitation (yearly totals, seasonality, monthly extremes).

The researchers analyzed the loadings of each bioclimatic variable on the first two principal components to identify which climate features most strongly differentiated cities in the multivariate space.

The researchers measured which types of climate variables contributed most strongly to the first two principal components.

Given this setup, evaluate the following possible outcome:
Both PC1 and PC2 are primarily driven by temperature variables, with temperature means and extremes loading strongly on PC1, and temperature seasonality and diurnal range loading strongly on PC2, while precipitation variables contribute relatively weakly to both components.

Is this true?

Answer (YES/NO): NO